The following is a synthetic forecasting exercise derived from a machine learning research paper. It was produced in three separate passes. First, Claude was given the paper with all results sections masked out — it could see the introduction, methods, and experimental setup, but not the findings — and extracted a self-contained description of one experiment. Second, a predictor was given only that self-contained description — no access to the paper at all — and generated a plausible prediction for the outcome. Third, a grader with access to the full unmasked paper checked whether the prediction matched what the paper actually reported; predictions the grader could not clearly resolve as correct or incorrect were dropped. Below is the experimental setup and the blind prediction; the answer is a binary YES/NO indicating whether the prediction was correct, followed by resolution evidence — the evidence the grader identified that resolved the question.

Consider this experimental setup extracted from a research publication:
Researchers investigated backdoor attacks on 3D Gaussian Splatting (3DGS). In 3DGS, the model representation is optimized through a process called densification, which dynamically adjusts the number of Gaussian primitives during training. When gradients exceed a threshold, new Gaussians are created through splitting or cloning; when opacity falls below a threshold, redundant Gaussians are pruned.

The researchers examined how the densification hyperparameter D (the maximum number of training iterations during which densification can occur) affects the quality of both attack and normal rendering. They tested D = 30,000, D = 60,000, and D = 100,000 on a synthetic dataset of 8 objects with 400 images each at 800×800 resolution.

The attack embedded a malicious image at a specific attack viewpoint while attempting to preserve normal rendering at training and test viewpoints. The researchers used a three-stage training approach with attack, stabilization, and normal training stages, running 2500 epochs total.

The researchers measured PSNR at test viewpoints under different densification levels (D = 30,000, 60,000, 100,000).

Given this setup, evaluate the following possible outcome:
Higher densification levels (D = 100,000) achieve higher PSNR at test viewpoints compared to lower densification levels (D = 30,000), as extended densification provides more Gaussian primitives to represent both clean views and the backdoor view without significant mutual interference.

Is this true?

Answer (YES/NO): YES